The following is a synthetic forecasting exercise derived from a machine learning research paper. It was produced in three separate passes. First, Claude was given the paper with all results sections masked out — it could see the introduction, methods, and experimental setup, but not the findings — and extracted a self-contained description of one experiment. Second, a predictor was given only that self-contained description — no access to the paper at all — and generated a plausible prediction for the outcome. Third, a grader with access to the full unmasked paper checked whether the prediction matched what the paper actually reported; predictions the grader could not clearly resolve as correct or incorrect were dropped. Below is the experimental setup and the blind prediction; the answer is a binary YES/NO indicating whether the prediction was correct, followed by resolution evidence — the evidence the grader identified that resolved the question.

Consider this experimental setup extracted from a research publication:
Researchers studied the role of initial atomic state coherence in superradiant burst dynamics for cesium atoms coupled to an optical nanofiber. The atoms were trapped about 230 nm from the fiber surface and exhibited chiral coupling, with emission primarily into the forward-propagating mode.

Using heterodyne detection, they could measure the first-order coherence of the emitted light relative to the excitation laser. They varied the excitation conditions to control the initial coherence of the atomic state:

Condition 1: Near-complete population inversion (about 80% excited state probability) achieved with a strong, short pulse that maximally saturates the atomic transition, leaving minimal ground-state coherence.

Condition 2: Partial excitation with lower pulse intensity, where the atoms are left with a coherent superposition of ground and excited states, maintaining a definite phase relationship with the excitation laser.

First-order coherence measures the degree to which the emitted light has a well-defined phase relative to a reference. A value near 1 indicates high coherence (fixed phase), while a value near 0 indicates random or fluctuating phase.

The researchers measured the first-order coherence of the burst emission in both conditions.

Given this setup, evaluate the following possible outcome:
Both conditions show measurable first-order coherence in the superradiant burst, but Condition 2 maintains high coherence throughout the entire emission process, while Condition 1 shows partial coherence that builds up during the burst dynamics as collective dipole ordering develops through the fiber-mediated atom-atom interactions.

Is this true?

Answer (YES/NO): NO